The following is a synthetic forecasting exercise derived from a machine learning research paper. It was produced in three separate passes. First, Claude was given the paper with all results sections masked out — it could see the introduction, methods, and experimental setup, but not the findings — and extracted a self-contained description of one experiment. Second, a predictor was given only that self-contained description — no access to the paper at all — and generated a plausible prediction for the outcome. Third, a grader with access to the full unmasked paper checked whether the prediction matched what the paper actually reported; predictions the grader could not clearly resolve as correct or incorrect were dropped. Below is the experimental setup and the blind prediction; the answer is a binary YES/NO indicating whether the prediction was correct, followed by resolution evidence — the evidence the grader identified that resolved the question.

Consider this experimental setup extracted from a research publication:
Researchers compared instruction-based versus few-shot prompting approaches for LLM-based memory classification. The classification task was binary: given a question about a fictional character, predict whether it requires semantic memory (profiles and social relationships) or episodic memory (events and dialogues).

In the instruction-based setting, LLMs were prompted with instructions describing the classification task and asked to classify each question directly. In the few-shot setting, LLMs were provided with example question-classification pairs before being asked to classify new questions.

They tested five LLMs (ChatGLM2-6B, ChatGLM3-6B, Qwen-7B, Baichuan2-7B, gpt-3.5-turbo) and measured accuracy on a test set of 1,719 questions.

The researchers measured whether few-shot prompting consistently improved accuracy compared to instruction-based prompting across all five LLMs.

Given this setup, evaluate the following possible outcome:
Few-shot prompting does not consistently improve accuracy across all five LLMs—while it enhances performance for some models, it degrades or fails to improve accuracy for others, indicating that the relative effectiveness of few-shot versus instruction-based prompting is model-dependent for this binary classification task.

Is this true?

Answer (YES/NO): YES